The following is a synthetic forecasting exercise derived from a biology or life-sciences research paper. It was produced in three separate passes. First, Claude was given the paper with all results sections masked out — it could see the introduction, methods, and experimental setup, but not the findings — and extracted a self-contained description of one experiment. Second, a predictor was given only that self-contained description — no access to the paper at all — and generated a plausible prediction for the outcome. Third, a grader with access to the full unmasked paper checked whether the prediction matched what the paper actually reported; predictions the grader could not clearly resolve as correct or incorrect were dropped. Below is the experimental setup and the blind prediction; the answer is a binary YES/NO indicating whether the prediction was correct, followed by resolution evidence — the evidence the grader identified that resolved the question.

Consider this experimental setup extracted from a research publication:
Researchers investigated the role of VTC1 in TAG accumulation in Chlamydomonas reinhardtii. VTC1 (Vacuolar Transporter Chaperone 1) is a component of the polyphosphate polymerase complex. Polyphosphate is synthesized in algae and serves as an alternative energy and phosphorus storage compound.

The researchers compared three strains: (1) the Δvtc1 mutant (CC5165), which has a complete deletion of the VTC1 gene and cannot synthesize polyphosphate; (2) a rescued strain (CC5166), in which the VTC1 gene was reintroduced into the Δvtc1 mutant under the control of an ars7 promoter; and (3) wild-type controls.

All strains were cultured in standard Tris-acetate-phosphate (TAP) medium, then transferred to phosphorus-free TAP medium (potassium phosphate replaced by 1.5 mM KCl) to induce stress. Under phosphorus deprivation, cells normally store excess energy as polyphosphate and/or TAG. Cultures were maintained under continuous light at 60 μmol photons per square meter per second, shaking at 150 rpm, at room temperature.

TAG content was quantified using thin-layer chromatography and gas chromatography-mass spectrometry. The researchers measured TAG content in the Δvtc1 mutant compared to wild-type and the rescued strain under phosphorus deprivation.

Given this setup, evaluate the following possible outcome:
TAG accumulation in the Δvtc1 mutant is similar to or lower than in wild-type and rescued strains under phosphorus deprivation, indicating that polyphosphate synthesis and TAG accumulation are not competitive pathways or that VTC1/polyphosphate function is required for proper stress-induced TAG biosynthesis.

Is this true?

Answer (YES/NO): NO